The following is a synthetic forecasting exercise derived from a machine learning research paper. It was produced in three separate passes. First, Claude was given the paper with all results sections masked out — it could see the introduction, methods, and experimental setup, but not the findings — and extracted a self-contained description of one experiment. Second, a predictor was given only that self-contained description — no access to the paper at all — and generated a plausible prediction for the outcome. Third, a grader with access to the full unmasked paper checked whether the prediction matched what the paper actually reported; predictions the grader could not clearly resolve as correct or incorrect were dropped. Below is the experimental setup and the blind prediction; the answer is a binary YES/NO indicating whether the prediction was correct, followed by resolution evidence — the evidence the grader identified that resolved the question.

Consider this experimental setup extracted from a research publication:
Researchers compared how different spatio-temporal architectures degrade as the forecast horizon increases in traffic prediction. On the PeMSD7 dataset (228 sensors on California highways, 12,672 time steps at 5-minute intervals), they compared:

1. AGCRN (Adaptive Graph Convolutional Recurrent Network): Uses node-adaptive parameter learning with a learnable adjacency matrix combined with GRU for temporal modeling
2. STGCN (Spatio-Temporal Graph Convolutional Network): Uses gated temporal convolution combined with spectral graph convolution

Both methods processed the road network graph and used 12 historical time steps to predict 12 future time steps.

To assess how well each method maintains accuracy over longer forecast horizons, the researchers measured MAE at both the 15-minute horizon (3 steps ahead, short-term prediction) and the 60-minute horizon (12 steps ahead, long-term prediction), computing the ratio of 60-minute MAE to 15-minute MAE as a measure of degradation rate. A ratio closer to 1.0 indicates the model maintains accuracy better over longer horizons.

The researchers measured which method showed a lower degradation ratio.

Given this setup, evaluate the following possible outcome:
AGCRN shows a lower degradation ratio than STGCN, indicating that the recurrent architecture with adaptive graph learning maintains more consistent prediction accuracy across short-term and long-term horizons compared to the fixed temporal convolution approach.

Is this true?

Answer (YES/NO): YES